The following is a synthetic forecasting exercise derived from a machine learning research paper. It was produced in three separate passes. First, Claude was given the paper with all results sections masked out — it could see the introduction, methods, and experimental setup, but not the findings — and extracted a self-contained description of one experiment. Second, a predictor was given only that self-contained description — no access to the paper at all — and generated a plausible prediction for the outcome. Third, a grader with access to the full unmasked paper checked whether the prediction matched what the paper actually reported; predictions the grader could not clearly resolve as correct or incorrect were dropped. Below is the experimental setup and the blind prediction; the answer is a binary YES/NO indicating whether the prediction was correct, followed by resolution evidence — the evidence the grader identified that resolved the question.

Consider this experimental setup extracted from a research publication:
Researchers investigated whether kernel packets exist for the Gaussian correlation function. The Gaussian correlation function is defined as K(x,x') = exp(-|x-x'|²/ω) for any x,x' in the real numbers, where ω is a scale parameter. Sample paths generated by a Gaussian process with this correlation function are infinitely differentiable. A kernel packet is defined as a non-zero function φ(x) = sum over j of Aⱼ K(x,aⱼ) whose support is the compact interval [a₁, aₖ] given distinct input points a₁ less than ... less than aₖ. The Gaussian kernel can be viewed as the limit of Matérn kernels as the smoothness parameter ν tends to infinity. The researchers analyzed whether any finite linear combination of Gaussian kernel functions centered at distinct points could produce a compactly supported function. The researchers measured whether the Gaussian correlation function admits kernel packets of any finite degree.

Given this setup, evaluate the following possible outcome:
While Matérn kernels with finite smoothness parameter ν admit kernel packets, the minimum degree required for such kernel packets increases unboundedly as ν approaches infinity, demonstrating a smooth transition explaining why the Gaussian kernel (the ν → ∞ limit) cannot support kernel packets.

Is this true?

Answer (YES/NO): NO